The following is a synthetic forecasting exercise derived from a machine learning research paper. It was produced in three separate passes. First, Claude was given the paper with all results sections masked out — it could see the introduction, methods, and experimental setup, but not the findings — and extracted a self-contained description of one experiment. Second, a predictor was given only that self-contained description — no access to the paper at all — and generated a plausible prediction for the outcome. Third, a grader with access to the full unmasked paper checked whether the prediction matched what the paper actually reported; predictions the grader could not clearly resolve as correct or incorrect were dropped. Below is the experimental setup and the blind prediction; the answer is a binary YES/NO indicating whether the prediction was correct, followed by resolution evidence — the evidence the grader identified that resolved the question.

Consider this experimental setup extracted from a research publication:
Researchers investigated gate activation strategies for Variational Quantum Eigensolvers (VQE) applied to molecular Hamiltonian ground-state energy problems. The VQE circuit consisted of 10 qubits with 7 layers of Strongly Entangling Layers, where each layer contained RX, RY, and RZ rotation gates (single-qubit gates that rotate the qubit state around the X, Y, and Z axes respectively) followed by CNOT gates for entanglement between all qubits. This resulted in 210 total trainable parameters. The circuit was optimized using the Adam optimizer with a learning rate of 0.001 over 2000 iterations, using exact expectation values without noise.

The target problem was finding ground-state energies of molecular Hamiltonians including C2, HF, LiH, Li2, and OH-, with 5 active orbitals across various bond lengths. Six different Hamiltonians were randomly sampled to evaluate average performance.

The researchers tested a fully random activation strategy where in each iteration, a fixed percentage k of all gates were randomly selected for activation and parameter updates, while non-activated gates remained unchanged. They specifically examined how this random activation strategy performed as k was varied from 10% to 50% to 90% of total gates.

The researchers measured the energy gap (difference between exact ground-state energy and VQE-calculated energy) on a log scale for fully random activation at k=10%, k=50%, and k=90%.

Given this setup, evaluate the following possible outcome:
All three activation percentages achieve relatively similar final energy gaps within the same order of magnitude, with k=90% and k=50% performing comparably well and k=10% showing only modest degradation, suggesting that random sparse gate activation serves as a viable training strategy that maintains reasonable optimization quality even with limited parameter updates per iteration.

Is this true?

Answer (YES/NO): NO